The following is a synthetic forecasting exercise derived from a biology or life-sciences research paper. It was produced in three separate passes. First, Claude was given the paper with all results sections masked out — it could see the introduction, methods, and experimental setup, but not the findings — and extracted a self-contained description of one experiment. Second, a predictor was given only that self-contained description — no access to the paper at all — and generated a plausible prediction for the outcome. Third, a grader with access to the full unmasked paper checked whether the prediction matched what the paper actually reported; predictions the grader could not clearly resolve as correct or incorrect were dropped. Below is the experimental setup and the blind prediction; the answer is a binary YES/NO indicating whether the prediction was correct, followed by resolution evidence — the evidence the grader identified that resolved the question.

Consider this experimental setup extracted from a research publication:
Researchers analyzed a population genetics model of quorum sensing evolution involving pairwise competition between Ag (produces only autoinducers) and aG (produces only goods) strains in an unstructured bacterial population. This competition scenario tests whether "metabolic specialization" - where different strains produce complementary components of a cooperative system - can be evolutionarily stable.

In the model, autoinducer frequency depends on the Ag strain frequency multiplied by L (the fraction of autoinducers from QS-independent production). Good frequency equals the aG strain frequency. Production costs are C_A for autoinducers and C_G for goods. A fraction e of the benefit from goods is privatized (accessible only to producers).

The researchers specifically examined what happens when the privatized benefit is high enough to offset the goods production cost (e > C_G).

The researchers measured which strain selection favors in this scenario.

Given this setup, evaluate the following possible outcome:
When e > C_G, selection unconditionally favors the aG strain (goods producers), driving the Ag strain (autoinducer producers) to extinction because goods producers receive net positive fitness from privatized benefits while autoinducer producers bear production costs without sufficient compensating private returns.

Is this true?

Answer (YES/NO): YES